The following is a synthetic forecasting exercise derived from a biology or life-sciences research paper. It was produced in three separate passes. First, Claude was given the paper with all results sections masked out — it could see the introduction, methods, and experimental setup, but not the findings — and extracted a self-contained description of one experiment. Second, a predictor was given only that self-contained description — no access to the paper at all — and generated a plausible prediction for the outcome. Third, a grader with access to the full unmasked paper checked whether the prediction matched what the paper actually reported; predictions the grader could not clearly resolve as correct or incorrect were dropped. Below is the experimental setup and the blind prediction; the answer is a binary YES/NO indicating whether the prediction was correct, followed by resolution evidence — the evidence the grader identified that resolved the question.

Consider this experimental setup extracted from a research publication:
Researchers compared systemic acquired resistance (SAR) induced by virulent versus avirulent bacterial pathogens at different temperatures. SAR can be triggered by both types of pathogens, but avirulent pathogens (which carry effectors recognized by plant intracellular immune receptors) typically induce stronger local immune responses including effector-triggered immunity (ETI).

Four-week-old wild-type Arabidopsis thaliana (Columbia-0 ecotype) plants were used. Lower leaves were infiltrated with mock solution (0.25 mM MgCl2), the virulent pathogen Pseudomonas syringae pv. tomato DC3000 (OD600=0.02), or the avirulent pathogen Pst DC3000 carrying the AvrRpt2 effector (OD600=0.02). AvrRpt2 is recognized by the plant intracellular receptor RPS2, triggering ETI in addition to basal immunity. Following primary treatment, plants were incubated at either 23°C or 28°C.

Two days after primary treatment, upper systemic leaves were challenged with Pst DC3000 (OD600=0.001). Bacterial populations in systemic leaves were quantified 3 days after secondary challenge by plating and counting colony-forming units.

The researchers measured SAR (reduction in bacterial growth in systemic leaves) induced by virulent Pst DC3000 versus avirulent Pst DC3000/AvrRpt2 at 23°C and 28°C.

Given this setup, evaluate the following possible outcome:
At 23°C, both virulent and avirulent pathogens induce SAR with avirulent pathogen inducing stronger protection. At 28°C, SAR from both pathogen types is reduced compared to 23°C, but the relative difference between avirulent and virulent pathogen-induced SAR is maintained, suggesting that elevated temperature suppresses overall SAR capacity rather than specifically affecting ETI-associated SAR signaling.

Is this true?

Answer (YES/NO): NO